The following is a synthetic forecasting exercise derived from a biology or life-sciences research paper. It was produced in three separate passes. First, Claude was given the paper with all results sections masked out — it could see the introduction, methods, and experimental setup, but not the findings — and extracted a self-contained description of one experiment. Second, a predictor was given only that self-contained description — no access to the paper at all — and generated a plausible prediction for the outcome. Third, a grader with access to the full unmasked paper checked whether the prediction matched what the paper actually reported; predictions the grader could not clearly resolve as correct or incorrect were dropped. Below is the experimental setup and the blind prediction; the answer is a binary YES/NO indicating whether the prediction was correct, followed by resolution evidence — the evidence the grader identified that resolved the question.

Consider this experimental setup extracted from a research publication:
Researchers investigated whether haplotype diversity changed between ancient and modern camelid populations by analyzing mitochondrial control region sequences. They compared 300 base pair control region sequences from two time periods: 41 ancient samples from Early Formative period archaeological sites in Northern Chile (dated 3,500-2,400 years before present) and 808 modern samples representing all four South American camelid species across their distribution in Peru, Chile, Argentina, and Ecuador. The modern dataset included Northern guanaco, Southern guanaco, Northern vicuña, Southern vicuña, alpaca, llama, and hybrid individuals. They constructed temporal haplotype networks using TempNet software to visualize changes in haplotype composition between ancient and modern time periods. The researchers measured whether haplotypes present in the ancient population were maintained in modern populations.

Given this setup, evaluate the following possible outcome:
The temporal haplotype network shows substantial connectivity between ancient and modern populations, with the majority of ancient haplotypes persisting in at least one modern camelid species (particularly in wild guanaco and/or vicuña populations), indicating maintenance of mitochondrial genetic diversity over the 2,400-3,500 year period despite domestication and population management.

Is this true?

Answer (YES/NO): NO